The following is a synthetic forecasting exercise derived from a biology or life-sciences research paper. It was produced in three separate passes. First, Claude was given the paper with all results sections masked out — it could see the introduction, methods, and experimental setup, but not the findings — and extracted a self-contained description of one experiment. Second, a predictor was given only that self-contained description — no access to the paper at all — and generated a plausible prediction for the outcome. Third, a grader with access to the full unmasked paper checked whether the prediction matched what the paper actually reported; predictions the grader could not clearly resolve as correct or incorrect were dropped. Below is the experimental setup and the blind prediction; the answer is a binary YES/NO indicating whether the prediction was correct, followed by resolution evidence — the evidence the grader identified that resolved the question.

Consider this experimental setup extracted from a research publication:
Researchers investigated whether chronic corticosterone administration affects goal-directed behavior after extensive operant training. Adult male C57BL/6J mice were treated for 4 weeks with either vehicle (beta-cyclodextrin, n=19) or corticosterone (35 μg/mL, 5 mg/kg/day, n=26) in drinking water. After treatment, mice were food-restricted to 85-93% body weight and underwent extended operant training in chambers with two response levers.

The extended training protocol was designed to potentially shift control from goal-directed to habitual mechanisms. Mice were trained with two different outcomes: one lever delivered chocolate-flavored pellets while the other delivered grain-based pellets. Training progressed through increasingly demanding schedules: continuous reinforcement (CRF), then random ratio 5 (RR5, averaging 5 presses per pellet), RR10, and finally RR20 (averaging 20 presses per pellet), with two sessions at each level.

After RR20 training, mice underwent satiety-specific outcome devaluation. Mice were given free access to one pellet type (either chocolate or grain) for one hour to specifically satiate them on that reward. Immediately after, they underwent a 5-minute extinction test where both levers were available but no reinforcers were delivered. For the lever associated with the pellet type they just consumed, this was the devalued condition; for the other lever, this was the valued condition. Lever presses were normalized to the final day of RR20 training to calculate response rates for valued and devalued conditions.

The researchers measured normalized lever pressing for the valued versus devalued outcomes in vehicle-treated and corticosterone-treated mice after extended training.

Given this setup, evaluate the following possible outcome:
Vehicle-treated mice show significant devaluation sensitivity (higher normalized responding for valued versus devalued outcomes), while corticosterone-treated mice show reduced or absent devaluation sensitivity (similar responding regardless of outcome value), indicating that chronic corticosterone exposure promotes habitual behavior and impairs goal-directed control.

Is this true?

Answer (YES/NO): NO